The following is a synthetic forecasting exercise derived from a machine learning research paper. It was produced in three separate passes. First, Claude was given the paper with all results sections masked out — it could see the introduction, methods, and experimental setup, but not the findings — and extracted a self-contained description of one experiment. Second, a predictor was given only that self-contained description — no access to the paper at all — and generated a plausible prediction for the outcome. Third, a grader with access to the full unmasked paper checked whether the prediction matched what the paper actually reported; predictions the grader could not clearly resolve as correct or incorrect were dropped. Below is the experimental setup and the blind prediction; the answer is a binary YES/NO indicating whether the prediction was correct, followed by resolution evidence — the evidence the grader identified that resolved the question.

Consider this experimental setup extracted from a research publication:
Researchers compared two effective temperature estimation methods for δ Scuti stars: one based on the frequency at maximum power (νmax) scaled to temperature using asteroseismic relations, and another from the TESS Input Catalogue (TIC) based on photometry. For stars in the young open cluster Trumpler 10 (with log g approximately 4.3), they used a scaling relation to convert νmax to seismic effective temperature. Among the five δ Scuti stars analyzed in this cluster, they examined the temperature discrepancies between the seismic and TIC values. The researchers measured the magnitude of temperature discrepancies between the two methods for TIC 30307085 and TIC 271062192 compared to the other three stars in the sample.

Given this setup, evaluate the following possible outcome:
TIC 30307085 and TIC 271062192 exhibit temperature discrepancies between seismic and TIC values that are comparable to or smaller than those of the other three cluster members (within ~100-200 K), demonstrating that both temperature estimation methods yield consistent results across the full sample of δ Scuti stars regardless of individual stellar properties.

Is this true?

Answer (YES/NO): NO